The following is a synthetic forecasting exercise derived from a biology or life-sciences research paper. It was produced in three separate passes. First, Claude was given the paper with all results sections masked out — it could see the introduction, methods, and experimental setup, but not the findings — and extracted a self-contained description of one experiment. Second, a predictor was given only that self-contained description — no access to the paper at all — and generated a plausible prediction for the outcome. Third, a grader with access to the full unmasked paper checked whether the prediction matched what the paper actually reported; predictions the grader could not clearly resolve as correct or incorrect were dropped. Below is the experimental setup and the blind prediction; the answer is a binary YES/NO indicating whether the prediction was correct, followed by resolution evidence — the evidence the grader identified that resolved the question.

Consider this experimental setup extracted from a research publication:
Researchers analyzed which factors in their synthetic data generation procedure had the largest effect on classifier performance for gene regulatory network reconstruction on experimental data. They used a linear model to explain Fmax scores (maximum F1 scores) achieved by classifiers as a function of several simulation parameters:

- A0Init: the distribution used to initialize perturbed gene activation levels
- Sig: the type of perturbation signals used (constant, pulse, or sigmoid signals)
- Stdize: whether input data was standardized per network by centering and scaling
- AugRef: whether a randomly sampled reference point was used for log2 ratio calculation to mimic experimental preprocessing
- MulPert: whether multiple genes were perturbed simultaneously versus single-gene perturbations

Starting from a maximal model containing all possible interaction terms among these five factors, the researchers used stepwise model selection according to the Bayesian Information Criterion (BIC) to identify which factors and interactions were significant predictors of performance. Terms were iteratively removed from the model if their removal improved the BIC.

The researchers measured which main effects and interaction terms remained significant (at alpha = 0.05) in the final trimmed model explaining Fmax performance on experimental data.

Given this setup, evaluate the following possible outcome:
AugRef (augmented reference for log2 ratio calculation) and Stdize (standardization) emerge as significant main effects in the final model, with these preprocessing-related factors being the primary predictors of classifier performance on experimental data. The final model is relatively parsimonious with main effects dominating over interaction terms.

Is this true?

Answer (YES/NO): NO